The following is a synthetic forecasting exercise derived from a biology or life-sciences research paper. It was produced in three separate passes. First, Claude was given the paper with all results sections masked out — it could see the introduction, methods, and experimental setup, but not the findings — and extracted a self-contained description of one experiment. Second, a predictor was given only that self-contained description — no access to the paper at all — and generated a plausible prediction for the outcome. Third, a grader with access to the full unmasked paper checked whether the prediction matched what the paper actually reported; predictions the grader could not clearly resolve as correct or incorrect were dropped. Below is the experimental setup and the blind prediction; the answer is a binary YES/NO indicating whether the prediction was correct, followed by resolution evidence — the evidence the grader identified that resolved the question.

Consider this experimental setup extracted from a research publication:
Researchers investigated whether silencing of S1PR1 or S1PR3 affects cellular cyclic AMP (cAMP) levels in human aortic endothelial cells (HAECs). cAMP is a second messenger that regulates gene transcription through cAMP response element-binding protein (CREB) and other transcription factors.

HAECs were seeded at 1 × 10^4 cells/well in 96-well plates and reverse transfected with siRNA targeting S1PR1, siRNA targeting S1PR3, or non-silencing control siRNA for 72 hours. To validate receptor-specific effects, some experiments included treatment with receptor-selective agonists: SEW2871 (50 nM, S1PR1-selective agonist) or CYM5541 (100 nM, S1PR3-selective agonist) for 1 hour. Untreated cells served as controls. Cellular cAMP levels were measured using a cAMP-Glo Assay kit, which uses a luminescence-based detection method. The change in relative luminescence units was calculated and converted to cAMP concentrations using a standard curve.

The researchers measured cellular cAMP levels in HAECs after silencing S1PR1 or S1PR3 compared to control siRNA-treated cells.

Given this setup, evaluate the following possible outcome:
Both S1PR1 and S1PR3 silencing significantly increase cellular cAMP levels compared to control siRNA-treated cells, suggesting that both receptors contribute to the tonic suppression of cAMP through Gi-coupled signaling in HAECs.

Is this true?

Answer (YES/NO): NO